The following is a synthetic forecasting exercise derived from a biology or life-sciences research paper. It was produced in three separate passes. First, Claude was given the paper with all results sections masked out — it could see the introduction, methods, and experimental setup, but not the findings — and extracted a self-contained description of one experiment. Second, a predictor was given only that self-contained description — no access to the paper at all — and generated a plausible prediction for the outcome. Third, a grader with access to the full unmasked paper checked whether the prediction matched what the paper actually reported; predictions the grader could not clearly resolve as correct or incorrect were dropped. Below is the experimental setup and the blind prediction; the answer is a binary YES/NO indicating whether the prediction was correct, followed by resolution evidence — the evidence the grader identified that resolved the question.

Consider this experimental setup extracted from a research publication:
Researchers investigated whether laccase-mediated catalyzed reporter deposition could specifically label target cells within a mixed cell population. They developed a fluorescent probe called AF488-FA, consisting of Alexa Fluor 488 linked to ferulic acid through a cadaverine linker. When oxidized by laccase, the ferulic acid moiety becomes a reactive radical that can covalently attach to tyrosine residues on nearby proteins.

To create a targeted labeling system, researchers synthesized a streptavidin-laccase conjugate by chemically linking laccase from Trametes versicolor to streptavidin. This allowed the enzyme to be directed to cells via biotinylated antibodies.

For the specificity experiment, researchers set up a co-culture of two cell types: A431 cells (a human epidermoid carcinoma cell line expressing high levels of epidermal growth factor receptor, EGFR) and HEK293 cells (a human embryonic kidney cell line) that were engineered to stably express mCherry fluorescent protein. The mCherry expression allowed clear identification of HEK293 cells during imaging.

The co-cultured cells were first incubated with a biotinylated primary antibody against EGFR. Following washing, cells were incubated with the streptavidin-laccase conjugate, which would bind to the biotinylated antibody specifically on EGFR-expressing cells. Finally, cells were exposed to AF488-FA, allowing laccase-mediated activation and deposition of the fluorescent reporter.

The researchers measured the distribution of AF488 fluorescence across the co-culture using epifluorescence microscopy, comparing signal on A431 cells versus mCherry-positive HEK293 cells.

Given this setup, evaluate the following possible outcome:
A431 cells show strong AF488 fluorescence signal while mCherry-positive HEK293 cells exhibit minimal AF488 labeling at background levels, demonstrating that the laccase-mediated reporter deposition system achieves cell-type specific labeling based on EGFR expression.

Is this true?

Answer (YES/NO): YES